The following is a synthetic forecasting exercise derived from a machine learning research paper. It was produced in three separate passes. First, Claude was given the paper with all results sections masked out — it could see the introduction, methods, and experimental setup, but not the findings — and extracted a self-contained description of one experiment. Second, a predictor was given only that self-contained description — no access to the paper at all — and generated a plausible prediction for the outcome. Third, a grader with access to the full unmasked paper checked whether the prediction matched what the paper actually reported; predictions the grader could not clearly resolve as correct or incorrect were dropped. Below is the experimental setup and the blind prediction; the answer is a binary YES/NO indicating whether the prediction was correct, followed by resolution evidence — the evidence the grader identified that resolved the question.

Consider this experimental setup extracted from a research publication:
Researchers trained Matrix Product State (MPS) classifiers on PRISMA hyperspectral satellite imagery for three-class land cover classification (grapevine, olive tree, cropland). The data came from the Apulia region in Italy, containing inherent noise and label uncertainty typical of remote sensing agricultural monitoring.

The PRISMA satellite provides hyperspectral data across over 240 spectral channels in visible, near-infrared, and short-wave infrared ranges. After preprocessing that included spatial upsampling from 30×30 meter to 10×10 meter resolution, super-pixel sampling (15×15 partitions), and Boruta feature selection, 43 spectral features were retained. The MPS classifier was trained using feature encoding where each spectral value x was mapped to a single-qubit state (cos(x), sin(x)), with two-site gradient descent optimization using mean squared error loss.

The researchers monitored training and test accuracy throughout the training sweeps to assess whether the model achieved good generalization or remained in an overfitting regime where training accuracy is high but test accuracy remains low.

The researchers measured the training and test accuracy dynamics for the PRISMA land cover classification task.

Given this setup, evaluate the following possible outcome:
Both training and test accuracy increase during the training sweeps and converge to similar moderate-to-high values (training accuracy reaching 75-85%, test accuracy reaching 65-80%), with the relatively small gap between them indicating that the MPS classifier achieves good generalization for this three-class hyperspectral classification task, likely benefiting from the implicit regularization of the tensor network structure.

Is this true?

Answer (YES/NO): NO